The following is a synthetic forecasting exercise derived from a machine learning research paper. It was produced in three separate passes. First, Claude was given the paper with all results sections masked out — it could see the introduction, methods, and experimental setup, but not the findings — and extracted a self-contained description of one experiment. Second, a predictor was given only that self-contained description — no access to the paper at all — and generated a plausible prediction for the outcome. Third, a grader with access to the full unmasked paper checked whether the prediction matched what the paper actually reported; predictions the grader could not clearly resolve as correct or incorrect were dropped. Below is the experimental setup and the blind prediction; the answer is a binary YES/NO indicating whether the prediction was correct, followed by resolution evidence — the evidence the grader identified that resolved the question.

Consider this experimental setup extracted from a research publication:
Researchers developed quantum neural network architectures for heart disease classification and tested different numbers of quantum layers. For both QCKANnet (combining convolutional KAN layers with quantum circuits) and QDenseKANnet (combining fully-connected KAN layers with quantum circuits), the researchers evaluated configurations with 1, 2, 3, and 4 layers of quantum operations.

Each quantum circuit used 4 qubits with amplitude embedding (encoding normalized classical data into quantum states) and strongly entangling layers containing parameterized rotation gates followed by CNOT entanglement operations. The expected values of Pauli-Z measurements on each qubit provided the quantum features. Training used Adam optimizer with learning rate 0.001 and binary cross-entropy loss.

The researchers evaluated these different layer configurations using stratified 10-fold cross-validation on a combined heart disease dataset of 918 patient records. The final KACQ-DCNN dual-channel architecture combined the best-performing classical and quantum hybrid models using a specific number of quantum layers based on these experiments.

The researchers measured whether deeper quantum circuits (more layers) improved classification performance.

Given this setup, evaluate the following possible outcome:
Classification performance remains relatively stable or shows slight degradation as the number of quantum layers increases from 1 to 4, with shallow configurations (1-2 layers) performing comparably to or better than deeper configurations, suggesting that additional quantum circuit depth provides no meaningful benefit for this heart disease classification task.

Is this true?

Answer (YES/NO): YES